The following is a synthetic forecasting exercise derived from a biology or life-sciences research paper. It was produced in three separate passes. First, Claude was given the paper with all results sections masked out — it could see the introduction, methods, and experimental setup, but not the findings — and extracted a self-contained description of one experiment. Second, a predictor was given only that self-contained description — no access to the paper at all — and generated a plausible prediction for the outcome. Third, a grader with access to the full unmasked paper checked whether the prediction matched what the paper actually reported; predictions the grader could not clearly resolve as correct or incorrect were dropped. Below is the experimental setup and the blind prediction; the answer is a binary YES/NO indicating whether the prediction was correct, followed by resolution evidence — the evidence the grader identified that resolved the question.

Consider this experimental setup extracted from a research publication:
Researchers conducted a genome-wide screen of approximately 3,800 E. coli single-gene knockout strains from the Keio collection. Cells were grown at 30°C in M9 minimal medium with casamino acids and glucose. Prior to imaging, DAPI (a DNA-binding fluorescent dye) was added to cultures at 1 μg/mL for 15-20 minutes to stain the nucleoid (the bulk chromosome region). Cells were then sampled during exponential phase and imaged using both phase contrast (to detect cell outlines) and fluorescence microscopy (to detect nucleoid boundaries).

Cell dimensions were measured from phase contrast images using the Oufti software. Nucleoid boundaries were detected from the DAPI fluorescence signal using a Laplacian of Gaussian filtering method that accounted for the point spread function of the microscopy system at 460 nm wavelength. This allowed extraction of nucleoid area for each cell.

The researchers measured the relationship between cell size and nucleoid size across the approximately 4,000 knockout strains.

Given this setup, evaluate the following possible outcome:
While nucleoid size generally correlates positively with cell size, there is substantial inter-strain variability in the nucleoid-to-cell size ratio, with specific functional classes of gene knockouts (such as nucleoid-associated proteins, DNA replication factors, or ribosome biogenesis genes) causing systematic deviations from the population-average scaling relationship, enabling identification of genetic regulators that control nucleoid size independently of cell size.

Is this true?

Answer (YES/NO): NO